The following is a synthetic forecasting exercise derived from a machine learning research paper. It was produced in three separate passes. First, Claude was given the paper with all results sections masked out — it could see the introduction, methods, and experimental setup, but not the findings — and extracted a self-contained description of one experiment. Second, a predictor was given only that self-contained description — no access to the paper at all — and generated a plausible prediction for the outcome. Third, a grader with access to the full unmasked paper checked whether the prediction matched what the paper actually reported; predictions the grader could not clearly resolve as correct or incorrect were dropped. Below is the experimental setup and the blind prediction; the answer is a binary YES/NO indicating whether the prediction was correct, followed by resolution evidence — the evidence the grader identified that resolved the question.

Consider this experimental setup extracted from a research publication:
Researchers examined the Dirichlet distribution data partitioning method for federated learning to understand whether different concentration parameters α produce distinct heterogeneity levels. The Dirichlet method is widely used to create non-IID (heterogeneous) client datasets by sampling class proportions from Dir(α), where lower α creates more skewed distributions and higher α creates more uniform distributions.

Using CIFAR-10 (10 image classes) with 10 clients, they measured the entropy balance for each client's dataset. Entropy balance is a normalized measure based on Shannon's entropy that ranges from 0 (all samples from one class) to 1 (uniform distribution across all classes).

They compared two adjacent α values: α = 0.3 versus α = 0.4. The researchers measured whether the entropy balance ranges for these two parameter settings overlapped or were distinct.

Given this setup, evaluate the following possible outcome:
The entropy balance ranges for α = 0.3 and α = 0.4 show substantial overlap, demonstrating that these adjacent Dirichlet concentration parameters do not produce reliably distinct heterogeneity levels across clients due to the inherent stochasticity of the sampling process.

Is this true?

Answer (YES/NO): YES